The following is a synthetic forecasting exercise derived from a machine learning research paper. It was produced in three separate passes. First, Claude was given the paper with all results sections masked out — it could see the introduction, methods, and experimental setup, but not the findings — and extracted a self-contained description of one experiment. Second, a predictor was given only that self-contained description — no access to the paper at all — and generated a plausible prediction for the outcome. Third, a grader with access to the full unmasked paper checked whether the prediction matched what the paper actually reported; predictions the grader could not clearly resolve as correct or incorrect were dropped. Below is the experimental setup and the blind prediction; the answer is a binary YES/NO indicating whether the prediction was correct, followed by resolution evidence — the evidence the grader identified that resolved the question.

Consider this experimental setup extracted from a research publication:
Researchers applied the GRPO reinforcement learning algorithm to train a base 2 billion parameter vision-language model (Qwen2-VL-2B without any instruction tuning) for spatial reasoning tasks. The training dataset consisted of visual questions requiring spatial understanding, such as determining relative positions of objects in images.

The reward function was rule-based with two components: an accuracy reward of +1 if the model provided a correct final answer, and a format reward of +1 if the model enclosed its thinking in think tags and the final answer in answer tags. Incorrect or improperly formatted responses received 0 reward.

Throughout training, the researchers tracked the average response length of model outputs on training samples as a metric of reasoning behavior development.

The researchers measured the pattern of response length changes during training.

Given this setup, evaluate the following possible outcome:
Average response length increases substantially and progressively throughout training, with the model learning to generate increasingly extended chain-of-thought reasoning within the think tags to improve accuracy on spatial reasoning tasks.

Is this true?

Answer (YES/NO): NO